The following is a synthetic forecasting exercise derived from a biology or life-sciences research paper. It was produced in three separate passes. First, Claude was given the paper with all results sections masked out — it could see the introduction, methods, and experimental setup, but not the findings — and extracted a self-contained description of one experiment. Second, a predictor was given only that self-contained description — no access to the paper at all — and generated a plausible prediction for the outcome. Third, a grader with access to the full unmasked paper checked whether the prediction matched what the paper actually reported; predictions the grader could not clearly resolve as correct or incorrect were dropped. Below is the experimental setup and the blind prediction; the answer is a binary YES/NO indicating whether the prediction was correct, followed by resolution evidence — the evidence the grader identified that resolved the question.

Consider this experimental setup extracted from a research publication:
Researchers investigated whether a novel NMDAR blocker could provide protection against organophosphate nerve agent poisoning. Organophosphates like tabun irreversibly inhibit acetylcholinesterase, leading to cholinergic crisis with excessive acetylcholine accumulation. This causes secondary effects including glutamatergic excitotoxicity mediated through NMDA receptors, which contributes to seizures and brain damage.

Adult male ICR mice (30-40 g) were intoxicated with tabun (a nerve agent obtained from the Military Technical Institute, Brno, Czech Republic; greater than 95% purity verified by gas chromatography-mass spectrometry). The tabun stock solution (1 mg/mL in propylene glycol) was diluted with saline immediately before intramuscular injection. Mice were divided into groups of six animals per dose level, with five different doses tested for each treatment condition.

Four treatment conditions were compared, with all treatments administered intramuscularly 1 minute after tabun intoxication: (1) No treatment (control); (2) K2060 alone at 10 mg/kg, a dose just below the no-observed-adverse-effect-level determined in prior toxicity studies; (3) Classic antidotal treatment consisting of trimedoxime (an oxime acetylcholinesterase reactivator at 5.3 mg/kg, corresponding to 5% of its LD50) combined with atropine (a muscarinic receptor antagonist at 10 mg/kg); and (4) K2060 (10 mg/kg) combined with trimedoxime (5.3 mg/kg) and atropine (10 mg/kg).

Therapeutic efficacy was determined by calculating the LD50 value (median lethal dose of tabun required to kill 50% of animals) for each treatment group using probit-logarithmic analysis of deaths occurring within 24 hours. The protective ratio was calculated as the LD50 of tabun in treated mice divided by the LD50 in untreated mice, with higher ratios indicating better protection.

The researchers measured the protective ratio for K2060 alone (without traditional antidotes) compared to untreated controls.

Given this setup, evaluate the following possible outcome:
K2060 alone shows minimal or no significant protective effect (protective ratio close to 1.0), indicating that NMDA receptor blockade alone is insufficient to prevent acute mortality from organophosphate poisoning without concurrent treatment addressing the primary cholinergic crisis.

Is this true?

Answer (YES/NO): YES